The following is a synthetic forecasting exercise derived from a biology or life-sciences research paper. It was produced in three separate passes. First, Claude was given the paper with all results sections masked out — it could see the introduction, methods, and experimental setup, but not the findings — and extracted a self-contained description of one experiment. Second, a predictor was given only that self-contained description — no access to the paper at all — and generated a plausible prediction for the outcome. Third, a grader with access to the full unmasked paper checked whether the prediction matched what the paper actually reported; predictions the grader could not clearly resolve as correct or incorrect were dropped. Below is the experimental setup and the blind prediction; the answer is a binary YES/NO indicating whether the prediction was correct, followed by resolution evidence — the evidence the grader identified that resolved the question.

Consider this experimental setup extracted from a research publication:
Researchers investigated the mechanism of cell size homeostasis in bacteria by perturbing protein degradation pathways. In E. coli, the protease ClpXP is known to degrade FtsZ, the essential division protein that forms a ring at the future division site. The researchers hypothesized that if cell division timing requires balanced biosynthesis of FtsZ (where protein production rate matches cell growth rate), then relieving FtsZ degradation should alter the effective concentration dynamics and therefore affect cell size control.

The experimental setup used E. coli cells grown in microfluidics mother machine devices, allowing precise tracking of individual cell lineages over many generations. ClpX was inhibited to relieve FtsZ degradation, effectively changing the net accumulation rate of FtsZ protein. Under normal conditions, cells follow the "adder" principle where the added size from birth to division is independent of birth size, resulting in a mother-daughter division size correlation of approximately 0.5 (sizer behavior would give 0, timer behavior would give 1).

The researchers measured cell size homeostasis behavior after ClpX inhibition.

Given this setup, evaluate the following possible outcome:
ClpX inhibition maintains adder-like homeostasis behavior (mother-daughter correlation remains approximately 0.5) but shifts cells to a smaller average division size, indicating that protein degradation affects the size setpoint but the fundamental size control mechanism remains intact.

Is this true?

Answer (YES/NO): NO